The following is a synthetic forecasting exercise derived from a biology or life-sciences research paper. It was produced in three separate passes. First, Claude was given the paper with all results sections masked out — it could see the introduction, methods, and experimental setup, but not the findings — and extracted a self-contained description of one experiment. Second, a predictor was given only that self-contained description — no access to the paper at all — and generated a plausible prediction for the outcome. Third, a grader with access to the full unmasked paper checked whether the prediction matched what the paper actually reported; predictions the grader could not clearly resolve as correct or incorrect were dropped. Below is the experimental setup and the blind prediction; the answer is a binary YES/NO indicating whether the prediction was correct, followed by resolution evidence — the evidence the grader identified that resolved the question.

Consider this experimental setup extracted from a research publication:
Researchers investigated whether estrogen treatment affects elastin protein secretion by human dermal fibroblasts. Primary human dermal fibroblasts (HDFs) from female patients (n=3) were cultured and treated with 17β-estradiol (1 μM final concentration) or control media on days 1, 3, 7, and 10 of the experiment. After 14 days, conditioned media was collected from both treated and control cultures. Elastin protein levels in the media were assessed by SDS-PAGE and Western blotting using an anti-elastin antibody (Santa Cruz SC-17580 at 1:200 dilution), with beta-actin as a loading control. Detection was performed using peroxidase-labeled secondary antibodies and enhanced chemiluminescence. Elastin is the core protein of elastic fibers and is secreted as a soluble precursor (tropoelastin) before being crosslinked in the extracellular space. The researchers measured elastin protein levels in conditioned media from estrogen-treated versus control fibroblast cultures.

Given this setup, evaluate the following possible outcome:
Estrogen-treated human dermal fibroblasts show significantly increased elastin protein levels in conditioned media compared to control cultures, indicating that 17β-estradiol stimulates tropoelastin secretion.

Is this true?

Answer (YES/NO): YES